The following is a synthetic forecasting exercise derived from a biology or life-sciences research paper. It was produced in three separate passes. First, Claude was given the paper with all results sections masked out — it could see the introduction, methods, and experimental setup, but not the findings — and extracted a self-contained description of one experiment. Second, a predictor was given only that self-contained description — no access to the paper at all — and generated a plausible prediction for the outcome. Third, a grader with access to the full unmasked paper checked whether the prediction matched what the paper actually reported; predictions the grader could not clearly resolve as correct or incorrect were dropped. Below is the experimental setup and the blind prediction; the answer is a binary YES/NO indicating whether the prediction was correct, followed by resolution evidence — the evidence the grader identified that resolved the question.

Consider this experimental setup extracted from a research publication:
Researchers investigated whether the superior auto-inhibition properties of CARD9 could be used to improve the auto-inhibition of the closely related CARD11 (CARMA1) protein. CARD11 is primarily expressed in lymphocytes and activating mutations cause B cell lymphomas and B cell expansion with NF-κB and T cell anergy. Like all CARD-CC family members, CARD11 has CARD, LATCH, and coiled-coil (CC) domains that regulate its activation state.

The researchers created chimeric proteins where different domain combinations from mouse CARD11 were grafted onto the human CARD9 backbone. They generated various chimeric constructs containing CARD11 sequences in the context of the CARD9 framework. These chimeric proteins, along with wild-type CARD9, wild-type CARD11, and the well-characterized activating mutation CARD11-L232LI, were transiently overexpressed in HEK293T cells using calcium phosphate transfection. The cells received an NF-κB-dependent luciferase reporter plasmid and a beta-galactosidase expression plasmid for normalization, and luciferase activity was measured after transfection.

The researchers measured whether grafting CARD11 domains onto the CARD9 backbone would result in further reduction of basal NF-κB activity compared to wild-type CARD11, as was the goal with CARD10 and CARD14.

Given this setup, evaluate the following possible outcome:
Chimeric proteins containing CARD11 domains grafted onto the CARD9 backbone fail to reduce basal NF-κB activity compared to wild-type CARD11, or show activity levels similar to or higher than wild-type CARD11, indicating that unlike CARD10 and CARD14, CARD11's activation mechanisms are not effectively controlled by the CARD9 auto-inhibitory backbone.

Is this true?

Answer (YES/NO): YES